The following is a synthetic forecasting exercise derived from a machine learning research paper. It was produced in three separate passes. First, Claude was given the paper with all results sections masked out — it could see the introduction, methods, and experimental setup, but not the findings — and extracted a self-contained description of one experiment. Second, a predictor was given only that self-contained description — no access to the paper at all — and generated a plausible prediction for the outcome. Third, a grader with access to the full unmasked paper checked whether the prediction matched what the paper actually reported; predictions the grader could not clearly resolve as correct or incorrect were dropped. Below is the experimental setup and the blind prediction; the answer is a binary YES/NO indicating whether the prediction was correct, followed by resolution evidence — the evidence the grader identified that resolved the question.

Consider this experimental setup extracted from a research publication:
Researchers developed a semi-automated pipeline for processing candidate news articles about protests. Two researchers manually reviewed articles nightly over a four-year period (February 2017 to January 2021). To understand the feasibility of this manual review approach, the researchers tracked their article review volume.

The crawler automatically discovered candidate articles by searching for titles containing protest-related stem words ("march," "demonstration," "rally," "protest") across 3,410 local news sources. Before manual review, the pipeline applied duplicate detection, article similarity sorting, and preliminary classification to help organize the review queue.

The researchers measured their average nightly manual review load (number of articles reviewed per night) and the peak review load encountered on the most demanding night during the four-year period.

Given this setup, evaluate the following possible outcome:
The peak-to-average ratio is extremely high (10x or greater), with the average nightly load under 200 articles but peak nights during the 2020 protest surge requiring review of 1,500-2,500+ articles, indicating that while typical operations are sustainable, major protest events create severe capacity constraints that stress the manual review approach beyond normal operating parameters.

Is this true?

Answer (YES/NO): NO